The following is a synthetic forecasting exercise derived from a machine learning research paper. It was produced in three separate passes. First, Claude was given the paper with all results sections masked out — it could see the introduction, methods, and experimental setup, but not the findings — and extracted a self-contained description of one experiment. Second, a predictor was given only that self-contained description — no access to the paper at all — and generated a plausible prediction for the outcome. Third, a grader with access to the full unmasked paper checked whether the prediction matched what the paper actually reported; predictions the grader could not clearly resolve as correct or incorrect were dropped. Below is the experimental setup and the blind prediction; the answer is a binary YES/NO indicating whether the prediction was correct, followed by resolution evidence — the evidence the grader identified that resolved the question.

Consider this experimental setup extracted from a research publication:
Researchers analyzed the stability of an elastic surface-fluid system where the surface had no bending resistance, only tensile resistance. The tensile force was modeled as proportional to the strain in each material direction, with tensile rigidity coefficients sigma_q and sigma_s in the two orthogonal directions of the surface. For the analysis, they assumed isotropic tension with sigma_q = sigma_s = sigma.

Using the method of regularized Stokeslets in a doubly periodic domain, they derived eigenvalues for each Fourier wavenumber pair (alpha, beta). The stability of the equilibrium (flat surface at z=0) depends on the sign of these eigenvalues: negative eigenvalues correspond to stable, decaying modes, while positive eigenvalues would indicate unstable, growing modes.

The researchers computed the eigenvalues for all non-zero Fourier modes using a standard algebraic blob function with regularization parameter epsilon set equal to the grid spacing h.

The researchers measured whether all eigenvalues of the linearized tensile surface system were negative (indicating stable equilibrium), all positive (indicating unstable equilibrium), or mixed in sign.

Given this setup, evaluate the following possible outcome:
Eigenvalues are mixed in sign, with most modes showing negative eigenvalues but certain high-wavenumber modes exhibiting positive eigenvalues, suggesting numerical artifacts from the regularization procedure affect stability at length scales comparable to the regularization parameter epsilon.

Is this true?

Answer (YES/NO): NO